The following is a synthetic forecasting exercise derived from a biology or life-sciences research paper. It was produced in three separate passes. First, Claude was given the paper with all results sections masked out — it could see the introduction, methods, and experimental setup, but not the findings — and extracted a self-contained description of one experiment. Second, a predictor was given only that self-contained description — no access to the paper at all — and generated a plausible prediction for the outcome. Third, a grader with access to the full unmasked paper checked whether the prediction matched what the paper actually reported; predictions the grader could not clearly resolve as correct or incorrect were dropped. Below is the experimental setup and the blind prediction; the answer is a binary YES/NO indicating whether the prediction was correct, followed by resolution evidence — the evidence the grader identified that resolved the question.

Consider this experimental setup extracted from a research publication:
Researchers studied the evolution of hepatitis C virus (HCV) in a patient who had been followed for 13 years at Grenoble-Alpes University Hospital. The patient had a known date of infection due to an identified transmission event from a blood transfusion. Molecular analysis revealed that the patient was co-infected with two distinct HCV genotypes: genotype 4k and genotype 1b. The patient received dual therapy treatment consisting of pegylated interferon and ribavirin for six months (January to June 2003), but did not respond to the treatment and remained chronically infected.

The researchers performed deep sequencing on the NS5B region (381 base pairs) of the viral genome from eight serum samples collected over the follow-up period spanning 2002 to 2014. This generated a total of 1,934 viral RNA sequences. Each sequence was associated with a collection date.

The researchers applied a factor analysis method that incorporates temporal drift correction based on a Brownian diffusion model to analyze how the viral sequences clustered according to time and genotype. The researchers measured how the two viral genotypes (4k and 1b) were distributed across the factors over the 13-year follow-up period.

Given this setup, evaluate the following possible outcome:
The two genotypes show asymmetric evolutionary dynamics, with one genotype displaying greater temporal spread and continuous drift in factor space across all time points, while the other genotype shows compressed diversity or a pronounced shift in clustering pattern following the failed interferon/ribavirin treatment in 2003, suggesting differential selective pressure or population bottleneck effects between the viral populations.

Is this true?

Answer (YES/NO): YES